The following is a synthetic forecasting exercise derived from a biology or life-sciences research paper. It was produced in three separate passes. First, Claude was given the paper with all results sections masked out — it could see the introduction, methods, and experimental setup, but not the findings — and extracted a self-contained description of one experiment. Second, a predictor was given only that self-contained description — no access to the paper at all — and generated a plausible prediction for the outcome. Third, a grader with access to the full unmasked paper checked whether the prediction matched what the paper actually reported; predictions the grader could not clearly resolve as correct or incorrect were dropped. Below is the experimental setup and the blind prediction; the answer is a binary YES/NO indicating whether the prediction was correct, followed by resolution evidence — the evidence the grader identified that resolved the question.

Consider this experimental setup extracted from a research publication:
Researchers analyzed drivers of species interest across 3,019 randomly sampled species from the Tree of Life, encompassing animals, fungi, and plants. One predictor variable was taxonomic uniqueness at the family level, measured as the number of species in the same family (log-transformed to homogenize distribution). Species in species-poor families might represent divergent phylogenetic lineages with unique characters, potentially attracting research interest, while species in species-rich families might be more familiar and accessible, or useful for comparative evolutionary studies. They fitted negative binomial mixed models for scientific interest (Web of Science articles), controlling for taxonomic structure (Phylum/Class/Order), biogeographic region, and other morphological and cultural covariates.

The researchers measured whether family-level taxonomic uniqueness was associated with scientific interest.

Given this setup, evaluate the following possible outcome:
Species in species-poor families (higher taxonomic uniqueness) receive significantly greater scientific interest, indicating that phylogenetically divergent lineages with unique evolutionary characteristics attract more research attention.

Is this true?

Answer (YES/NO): YES